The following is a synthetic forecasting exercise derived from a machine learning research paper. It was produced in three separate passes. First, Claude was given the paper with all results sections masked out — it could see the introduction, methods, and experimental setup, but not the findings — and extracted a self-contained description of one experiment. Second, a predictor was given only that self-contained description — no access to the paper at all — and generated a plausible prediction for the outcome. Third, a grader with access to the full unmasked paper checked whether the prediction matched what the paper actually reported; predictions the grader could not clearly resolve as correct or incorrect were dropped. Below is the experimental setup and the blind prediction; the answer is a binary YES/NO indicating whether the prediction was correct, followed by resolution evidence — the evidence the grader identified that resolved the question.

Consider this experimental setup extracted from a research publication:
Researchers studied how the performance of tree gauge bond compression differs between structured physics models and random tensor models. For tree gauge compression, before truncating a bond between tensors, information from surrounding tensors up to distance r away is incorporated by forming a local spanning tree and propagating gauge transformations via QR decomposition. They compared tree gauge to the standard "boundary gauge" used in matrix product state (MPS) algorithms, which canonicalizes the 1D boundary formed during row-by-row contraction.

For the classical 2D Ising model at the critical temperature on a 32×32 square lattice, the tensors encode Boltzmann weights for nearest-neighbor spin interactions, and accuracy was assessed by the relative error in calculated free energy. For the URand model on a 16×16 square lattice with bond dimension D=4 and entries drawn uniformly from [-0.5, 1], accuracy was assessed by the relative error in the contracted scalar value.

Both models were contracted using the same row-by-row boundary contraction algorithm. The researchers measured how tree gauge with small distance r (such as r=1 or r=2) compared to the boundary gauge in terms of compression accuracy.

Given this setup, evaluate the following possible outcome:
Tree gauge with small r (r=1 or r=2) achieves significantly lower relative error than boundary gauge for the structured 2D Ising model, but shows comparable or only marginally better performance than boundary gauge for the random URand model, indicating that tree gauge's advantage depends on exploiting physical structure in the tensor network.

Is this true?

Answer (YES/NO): NO